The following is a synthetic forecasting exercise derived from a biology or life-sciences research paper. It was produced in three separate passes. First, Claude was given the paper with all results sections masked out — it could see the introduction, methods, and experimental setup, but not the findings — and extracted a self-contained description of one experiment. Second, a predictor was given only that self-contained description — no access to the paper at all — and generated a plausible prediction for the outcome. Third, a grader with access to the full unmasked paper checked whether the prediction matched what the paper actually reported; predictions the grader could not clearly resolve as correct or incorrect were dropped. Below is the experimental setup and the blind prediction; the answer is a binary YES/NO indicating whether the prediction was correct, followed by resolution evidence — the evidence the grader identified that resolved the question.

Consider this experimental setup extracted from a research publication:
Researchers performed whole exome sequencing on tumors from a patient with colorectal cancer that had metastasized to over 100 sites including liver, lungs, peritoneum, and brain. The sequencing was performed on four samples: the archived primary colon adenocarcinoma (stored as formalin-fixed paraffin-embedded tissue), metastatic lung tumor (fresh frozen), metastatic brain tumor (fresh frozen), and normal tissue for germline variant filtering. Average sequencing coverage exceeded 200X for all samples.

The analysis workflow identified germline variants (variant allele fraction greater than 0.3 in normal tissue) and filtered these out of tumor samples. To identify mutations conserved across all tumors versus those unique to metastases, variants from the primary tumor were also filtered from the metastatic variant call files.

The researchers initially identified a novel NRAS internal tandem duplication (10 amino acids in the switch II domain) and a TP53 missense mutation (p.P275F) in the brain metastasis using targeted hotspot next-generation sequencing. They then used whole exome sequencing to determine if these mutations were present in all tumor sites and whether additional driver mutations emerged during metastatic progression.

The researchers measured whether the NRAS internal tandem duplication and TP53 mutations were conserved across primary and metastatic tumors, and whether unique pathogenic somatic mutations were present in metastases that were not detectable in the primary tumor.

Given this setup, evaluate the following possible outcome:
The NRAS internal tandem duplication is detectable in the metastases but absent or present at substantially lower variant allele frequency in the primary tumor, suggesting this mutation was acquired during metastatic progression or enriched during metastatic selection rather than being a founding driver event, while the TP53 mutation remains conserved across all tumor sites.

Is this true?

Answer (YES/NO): NO